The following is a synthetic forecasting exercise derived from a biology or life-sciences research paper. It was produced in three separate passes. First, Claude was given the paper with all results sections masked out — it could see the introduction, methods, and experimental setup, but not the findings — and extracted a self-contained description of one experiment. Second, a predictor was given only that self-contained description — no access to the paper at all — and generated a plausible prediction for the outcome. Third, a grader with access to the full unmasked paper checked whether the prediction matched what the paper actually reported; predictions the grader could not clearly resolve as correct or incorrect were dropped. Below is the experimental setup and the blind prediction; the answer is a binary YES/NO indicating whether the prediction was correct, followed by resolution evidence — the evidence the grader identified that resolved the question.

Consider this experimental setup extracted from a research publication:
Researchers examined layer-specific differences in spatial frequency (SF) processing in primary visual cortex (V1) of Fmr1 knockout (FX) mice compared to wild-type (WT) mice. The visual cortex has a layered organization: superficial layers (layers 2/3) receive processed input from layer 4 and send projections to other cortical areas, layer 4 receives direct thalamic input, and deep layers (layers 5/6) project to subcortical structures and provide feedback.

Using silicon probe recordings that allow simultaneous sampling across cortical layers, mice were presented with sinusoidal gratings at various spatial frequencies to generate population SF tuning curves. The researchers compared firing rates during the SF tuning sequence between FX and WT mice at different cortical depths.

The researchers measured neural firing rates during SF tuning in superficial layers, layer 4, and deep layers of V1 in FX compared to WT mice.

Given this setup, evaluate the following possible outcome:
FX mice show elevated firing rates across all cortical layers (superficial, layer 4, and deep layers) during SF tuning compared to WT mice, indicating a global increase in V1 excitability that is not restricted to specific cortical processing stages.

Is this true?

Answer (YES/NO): NO